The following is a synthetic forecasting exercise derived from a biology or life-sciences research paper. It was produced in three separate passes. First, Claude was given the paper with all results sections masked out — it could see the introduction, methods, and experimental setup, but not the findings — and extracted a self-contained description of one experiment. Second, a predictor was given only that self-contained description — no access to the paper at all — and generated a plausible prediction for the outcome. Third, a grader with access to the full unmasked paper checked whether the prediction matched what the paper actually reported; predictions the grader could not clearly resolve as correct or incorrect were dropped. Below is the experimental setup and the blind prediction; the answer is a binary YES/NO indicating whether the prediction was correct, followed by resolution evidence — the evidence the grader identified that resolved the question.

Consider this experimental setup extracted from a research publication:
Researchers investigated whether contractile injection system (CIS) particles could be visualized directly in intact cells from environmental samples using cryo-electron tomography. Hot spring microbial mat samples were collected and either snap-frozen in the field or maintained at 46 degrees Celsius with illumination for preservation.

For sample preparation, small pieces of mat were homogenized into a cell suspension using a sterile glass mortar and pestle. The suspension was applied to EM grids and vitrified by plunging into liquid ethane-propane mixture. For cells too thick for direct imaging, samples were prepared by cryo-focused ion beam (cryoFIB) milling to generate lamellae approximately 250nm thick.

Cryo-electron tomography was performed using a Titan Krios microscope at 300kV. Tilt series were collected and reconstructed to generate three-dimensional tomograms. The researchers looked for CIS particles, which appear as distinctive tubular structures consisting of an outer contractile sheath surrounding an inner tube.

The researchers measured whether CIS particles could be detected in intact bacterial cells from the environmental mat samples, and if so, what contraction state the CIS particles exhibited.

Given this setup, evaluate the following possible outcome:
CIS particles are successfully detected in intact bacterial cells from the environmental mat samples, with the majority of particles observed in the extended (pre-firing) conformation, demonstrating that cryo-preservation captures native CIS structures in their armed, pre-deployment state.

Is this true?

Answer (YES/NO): YES